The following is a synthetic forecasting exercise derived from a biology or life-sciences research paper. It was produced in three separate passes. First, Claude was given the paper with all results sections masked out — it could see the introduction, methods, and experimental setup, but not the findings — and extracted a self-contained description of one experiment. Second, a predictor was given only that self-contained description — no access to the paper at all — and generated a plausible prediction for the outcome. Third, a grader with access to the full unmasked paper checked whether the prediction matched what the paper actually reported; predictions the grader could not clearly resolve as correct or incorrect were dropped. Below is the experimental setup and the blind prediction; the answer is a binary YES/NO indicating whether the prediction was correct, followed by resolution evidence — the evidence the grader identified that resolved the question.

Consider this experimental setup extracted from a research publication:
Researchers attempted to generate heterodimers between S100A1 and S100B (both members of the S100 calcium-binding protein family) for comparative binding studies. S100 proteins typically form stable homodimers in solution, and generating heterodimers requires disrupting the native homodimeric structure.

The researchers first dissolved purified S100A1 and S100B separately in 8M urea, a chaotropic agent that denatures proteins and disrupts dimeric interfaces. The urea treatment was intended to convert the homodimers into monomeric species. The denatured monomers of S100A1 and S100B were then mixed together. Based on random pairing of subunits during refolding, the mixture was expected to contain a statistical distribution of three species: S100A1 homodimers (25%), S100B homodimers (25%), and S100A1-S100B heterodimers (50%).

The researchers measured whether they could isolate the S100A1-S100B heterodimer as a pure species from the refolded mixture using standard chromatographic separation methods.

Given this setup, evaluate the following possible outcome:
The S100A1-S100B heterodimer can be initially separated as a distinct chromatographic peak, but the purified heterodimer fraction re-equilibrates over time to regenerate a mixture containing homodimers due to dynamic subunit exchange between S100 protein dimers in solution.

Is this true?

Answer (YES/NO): NO